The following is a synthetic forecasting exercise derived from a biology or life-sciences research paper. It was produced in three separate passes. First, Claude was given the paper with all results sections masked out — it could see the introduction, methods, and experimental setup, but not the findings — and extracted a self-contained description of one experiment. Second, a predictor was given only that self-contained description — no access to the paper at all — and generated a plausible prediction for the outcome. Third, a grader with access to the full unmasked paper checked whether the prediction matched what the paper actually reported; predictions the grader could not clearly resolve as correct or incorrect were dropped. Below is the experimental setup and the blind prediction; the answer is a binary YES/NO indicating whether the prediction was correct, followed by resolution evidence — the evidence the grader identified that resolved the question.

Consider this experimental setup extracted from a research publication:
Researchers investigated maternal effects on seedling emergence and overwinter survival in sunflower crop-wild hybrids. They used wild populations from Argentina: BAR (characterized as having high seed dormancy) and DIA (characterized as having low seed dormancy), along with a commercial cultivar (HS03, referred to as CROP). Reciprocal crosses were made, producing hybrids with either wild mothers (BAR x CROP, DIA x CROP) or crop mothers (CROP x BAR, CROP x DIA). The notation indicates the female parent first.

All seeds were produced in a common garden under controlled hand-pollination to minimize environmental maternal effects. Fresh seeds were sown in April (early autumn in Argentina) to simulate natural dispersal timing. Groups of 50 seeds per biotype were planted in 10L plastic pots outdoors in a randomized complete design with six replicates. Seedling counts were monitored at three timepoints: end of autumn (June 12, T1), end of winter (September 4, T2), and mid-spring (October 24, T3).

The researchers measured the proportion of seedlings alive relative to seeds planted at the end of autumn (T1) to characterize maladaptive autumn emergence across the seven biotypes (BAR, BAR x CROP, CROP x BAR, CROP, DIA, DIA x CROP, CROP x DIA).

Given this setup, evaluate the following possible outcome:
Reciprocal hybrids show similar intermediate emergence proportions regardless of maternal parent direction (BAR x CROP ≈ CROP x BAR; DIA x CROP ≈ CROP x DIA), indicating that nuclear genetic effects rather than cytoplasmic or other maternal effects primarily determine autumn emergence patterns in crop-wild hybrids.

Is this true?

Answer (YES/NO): NO